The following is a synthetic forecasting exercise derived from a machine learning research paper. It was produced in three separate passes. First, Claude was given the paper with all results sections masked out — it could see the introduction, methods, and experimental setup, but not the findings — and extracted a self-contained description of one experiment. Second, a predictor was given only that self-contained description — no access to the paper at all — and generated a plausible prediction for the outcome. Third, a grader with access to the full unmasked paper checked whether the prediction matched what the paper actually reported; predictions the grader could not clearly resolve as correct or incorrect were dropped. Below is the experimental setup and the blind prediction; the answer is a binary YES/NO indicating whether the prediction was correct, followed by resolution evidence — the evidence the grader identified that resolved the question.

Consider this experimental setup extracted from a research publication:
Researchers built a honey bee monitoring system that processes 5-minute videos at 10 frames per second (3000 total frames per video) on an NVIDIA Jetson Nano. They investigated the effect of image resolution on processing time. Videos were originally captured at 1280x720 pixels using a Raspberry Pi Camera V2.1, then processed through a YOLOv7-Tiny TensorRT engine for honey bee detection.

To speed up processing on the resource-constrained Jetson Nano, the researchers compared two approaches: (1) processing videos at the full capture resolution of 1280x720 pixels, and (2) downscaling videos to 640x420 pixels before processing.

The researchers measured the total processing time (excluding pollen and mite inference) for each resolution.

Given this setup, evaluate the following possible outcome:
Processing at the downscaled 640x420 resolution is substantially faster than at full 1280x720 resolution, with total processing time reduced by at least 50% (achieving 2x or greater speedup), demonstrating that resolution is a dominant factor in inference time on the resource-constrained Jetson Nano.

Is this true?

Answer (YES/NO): YES